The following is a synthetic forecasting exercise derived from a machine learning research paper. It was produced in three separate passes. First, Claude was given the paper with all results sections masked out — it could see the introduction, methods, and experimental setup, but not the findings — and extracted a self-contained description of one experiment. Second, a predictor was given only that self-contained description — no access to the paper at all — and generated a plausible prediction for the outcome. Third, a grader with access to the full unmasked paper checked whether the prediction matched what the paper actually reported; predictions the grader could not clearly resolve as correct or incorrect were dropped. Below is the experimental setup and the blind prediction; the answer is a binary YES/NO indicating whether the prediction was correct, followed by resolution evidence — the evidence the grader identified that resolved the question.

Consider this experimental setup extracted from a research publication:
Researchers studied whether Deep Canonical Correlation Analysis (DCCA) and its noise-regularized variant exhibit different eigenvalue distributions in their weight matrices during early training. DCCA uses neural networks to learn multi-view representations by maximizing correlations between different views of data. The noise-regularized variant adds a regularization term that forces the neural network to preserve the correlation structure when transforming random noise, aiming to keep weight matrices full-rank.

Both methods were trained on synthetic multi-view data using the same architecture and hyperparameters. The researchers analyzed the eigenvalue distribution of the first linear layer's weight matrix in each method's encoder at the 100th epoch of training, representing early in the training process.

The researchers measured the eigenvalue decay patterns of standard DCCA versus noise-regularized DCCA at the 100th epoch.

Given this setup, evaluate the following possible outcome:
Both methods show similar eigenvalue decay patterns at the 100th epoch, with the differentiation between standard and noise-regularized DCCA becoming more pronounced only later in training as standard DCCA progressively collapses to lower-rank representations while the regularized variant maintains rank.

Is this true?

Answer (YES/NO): YES